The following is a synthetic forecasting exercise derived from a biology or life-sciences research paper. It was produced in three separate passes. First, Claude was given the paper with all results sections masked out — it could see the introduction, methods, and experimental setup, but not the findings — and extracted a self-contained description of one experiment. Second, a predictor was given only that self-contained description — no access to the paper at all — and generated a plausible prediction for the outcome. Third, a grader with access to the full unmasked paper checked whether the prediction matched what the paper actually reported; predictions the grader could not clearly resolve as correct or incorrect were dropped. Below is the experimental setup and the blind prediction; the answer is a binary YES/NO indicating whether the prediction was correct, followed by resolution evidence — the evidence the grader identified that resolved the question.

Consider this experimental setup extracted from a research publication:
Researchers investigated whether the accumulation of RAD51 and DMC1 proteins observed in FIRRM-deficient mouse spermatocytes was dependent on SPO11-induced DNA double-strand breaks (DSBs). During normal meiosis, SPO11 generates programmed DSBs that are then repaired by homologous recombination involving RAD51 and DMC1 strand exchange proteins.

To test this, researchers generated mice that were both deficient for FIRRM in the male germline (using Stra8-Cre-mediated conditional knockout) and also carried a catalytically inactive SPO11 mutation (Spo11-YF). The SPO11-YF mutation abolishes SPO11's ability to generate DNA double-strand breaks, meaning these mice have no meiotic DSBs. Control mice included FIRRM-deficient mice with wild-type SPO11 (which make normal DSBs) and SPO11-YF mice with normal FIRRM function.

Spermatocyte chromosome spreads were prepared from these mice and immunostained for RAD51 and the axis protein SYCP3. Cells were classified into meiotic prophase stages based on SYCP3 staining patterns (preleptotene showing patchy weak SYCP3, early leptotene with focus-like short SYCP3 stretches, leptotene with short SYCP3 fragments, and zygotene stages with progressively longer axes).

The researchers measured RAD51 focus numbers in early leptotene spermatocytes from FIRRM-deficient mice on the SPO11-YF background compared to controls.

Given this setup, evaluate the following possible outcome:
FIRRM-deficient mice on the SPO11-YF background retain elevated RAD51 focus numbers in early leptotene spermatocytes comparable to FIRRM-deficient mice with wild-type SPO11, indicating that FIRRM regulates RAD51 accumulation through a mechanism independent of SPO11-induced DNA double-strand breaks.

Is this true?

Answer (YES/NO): YES